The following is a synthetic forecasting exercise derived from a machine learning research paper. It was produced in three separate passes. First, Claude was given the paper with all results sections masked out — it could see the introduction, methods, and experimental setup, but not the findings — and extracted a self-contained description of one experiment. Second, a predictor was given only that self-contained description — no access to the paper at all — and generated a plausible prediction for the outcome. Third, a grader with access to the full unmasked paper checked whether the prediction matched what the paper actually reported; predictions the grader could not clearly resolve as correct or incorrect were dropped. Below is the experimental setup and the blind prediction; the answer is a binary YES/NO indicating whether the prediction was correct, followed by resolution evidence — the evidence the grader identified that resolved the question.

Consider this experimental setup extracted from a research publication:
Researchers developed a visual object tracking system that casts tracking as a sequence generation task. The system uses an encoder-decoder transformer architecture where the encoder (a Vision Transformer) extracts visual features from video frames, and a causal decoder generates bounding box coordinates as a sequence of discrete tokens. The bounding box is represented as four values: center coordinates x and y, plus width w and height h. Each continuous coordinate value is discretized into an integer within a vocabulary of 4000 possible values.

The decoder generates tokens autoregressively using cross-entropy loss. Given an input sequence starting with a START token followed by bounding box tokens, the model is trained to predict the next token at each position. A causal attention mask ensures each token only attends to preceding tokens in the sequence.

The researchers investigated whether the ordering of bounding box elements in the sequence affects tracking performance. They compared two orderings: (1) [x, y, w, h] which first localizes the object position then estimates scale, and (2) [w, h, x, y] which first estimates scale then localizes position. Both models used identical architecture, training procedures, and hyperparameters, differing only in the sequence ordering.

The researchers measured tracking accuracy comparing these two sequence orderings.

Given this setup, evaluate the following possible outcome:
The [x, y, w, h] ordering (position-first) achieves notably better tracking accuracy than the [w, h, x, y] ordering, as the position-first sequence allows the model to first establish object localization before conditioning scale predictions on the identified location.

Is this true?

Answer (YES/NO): YES